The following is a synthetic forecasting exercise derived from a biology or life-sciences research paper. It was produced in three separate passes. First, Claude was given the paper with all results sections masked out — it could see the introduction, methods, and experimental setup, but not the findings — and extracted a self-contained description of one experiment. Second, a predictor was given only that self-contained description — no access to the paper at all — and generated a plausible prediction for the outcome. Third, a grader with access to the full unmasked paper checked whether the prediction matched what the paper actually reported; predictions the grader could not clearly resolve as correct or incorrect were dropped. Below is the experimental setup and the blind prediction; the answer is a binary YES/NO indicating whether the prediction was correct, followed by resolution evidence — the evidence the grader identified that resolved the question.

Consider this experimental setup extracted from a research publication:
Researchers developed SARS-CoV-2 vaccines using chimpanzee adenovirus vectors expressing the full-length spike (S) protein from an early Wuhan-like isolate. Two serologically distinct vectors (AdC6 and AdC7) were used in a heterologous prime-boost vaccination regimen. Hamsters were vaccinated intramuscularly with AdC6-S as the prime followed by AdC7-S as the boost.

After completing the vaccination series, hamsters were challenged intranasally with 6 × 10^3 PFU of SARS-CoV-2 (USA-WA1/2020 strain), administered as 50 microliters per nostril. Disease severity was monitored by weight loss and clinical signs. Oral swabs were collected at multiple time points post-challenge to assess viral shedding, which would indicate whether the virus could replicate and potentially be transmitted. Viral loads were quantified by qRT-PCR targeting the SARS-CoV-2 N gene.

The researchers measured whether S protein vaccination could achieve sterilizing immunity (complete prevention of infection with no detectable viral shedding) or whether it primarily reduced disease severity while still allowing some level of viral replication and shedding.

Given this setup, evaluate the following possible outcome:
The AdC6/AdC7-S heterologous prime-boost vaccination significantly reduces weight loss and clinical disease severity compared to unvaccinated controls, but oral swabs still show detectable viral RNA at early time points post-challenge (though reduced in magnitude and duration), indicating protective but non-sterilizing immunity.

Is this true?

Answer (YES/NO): YES